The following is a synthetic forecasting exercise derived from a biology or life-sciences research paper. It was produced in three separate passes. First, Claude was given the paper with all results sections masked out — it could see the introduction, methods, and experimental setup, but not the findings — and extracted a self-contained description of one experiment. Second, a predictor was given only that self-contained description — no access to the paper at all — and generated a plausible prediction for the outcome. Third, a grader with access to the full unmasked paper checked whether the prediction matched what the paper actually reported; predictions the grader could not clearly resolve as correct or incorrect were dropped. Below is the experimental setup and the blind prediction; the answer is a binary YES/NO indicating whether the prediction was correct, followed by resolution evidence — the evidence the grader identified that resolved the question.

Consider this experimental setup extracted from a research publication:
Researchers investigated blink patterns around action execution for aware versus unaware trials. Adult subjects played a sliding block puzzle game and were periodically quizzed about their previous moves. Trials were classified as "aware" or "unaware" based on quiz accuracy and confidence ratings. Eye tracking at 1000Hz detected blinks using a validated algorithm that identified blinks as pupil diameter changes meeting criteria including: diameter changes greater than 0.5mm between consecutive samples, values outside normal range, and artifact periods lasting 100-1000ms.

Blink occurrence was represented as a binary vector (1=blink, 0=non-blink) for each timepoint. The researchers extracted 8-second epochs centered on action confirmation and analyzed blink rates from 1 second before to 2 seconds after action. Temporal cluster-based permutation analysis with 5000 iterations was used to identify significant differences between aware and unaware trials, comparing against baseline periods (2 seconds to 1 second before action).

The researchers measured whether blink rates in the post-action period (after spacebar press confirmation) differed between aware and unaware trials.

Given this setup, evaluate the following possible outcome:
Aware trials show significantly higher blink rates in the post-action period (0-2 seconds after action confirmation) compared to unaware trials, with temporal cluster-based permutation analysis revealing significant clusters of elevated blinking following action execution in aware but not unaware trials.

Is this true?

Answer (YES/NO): NO